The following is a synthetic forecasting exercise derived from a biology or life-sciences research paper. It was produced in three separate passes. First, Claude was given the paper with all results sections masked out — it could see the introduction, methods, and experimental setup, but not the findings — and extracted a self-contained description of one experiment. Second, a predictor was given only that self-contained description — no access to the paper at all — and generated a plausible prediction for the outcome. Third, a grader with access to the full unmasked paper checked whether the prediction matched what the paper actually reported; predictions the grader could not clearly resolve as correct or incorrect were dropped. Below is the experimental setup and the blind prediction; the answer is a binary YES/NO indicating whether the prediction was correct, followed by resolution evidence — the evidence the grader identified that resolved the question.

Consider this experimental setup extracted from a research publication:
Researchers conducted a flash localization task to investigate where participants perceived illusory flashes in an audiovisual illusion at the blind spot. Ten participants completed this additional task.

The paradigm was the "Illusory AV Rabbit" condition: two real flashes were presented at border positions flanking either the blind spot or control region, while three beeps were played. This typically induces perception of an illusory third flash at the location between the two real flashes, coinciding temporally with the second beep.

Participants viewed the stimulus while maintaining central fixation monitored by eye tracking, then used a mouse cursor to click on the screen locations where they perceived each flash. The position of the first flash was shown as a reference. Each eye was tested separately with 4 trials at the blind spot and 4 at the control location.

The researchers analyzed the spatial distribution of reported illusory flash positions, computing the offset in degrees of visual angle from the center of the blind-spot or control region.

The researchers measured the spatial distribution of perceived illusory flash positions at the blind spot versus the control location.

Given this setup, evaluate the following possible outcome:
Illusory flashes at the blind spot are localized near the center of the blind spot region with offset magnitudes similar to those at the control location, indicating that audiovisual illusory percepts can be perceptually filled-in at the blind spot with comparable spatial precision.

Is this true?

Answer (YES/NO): YES